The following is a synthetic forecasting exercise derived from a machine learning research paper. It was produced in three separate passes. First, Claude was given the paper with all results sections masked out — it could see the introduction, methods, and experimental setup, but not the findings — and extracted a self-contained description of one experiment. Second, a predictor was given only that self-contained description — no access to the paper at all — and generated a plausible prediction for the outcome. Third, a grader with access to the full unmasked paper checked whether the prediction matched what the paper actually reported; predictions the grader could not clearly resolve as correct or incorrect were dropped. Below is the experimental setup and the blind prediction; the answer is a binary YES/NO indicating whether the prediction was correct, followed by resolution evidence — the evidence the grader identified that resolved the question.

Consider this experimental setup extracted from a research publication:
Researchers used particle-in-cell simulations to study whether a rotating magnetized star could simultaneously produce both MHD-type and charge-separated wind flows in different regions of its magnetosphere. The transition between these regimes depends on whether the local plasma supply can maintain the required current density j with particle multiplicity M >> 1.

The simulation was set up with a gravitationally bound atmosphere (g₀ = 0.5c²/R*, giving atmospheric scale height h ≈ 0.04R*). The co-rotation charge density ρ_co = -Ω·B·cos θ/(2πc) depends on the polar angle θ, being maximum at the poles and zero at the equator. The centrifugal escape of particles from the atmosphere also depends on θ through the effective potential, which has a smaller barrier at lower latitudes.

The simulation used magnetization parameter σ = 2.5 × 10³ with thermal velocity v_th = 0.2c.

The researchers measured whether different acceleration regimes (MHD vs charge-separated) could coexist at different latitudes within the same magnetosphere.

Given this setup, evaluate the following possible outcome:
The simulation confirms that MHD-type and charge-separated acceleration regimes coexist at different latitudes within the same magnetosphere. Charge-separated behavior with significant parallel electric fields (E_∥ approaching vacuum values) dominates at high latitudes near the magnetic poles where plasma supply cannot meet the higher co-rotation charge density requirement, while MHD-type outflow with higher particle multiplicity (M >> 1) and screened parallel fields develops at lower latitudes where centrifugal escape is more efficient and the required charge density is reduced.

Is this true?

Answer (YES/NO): NO